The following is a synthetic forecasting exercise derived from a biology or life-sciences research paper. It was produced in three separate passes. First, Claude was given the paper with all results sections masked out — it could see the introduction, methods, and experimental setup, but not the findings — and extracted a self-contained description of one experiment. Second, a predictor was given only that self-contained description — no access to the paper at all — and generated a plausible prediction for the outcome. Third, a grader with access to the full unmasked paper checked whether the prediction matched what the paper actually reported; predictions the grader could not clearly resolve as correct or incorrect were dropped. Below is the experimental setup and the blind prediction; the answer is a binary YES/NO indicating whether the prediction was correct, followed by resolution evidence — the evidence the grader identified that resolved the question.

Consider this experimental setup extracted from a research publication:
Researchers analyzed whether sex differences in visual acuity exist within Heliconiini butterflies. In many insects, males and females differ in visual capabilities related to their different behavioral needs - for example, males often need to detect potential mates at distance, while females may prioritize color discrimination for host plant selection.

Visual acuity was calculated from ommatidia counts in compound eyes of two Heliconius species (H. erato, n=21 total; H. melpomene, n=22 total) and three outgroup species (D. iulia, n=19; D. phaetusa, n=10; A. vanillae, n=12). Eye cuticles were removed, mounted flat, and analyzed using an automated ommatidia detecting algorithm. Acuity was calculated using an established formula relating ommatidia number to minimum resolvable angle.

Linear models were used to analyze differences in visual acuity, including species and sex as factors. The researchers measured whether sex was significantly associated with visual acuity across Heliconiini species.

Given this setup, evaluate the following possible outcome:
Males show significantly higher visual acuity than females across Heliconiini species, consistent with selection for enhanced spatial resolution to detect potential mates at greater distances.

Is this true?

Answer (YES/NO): YES